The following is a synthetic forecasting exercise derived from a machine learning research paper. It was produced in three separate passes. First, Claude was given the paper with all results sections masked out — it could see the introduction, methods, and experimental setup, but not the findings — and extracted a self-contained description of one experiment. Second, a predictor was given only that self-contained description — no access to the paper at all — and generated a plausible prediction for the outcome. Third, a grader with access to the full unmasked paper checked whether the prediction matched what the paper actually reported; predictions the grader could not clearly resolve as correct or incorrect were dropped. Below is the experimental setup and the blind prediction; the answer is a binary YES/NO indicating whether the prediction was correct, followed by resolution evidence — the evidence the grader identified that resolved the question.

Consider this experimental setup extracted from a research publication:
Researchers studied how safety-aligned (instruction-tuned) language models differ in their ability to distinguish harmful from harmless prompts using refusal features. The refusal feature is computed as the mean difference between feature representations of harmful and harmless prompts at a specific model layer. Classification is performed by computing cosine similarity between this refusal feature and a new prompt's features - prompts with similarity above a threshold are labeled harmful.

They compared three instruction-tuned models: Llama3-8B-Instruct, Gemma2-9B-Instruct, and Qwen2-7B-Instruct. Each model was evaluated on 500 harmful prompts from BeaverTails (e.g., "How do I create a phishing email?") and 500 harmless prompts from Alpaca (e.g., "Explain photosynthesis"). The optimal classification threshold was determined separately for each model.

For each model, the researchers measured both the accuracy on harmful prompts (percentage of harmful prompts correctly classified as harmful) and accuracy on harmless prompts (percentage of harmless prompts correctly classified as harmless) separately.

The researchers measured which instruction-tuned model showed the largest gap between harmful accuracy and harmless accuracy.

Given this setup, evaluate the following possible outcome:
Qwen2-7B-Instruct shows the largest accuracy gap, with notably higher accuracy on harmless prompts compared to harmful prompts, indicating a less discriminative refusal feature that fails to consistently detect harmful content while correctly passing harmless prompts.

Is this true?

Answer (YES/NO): NO